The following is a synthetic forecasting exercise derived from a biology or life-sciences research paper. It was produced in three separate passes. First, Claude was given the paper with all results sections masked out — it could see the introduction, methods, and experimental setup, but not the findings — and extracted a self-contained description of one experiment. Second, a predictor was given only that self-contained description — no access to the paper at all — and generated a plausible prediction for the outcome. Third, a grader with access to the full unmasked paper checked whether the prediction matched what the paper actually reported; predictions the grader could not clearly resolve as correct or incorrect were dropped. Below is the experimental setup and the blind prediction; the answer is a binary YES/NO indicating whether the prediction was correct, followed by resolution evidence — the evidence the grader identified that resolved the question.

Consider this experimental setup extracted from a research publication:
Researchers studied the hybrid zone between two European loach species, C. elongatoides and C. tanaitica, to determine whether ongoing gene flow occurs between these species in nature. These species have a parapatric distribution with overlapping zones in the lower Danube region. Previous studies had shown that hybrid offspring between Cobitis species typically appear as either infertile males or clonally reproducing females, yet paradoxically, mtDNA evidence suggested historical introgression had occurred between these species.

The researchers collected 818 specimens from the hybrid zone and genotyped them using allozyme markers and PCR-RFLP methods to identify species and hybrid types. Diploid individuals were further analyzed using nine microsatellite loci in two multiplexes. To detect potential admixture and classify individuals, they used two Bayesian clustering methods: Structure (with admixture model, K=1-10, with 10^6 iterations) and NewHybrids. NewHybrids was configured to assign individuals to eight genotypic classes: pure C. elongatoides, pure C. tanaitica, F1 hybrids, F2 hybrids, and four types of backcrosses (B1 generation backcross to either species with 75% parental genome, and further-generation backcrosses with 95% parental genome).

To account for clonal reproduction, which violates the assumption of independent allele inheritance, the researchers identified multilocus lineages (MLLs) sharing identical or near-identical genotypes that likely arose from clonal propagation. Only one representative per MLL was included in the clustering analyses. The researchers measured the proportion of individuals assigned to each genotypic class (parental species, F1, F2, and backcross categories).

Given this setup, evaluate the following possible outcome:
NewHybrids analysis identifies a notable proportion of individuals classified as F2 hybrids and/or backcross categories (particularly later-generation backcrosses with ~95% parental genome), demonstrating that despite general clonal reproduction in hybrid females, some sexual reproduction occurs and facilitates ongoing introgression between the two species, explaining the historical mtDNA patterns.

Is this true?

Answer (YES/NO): NO